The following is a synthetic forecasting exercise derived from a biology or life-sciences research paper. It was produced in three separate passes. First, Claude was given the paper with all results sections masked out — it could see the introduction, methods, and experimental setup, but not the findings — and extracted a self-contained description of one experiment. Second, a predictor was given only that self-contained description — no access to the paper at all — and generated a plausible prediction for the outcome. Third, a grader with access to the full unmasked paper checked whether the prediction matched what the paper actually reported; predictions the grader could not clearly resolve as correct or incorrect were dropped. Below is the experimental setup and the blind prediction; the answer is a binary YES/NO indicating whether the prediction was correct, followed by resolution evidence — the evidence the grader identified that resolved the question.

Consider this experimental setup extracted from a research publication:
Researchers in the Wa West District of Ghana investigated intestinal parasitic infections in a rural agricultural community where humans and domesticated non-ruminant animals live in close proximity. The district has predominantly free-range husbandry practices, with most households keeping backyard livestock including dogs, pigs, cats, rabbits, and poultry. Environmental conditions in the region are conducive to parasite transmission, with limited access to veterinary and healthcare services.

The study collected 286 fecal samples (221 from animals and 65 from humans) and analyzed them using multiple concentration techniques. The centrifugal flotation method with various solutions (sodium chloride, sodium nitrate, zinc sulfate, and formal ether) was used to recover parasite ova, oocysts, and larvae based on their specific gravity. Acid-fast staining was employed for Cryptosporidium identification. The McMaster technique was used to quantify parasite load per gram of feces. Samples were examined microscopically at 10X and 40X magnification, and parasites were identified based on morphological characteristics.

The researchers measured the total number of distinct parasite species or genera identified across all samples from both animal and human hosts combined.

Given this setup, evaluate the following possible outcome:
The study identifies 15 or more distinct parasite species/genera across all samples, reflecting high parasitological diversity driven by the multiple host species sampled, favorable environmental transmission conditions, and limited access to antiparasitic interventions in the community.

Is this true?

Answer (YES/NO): YES